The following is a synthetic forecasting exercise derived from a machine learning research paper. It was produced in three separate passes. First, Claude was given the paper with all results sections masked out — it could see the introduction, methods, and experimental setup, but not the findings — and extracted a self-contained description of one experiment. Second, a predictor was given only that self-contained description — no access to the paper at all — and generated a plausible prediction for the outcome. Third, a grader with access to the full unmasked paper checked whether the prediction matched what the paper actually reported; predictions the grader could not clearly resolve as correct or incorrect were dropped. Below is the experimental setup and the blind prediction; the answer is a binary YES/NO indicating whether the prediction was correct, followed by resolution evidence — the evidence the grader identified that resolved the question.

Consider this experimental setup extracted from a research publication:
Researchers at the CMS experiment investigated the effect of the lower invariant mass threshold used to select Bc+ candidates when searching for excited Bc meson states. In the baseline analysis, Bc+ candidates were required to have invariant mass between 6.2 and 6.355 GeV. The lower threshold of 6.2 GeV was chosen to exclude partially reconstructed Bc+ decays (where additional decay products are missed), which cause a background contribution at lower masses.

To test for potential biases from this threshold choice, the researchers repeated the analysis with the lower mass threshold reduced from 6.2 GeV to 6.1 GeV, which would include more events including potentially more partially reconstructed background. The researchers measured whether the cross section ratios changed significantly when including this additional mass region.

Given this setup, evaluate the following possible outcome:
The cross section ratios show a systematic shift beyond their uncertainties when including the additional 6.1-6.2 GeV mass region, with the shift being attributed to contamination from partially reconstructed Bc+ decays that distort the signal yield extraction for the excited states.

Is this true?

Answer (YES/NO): NO